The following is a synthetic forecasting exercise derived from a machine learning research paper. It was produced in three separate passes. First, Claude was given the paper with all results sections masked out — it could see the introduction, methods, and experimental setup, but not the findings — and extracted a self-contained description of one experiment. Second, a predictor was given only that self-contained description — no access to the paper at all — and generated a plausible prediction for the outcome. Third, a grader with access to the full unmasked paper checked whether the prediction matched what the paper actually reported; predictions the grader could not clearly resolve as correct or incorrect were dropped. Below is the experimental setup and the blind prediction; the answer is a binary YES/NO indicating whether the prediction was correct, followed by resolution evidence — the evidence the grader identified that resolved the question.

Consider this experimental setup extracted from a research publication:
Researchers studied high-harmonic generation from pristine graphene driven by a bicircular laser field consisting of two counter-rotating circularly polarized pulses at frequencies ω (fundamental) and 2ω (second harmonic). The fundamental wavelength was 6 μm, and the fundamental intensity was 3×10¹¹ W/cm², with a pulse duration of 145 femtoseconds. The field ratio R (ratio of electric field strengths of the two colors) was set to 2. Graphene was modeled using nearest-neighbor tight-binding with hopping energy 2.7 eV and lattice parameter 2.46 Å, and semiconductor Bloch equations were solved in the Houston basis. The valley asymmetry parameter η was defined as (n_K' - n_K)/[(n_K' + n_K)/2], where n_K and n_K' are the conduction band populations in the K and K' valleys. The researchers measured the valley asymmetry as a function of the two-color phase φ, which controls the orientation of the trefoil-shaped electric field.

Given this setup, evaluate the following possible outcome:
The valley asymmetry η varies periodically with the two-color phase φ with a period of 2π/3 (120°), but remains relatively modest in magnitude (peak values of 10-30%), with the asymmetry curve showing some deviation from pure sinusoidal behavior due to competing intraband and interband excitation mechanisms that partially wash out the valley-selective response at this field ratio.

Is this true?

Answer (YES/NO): NO